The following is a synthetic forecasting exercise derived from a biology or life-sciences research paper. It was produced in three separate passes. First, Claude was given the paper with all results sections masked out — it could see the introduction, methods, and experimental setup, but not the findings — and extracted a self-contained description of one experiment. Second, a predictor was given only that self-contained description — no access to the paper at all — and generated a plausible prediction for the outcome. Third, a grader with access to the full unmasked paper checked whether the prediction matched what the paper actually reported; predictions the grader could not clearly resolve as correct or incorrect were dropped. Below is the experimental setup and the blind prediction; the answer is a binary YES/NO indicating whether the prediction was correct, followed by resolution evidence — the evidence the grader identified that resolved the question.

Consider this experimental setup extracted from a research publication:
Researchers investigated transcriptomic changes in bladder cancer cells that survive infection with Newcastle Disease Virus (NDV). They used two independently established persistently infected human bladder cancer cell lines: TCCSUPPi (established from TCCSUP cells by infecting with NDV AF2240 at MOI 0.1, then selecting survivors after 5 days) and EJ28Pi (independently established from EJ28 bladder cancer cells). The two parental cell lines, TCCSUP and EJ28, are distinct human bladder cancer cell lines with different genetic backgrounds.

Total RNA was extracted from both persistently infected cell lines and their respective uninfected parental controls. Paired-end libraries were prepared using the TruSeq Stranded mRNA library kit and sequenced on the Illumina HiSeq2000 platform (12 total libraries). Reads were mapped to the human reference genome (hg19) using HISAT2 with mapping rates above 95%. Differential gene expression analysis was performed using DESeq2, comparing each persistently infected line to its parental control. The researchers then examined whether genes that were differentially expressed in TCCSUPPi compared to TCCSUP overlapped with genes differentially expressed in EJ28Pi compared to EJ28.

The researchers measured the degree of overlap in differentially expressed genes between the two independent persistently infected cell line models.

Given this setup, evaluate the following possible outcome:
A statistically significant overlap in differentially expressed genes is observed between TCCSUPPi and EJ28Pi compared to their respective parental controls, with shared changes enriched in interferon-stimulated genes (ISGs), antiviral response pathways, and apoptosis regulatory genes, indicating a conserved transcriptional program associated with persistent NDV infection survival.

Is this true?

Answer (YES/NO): NO